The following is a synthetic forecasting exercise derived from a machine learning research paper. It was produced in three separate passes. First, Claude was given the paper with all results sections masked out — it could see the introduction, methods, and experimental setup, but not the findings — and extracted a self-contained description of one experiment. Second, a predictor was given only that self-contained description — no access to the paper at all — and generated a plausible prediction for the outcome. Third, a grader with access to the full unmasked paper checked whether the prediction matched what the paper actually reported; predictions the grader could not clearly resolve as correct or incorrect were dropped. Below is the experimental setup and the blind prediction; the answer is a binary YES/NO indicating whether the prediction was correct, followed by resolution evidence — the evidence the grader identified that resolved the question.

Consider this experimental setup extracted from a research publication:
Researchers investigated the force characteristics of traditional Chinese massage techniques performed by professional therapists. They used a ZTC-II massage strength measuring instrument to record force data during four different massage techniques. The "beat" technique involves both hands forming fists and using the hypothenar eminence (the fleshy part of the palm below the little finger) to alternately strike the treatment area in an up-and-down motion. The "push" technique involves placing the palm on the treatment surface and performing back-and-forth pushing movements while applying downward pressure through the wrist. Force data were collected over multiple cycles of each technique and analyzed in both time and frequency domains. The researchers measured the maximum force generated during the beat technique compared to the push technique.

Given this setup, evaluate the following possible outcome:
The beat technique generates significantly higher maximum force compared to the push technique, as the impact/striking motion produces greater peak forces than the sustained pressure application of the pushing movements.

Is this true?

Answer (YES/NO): NO